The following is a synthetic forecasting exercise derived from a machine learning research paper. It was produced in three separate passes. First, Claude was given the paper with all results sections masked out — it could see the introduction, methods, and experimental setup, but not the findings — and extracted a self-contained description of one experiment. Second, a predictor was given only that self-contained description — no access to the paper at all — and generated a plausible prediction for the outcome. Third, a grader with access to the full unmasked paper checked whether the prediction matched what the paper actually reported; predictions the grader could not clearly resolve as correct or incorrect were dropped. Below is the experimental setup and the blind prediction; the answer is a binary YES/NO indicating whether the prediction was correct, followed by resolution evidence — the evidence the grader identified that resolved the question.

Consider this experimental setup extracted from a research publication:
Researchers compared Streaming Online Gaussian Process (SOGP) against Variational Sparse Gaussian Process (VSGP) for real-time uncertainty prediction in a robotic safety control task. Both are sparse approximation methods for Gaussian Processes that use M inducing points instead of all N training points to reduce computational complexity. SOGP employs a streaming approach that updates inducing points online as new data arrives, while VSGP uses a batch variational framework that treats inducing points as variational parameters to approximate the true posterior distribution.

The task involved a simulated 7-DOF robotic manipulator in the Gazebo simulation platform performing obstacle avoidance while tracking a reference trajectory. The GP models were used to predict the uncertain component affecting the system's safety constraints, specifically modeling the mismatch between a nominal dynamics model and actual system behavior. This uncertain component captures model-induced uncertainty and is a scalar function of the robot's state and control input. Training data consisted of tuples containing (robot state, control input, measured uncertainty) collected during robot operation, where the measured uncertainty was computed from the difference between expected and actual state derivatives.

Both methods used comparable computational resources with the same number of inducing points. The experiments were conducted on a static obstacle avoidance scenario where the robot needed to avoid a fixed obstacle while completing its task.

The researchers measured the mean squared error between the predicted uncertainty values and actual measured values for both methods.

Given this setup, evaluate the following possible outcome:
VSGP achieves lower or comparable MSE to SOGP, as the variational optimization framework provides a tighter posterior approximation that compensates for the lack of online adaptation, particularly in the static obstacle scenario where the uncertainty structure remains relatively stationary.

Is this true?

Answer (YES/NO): NO